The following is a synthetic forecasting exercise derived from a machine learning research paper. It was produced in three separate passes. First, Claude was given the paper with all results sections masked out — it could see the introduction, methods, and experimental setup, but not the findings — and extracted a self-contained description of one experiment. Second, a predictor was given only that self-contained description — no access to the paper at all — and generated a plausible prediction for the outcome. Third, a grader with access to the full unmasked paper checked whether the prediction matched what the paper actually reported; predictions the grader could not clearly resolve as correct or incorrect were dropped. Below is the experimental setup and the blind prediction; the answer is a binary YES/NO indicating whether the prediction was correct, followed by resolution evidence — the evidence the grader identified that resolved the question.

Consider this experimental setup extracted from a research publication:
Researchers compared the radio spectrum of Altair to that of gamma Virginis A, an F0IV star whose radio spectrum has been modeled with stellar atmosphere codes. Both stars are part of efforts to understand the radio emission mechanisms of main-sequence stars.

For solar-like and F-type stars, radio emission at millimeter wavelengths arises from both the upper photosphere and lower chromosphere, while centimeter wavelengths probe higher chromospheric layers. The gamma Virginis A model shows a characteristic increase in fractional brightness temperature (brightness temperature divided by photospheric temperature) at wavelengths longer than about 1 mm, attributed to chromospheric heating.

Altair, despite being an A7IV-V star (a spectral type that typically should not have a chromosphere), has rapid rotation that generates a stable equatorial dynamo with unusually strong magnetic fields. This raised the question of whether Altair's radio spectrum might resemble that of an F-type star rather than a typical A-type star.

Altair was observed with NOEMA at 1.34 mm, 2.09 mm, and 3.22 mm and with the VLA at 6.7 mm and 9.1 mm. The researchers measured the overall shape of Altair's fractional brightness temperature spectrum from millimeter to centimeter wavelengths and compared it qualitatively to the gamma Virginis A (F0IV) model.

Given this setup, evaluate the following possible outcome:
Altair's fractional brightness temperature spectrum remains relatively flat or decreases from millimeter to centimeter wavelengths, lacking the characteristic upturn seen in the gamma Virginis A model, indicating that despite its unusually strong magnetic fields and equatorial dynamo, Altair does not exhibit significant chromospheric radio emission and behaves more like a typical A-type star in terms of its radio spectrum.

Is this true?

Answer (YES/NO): NO